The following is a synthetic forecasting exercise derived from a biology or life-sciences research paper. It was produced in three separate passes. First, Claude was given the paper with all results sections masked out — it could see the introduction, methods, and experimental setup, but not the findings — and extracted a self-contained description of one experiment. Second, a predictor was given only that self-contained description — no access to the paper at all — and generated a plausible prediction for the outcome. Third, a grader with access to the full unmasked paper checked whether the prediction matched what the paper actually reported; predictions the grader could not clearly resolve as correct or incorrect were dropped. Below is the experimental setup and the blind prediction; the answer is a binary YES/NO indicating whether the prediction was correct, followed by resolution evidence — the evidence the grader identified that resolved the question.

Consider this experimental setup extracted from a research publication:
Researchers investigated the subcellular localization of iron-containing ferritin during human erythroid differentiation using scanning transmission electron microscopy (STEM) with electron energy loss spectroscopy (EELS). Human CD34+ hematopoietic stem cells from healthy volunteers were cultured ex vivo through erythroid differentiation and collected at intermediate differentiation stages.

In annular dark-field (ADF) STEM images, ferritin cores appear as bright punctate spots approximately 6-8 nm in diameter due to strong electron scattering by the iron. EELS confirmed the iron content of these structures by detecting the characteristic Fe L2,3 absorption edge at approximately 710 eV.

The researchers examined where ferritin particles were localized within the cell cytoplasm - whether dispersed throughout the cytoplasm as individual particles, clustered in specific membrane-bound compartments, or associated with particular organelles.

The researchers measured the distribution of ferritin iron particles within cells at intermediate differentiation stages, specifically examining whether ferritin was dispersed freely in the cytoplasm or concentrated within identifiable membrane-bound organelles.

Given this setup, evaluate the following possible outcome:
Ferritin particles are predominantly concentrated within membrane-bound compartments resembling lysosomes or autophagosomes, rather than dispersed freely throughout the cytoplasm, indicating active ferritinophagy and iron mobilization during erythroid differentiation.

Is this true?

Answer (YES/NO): YES